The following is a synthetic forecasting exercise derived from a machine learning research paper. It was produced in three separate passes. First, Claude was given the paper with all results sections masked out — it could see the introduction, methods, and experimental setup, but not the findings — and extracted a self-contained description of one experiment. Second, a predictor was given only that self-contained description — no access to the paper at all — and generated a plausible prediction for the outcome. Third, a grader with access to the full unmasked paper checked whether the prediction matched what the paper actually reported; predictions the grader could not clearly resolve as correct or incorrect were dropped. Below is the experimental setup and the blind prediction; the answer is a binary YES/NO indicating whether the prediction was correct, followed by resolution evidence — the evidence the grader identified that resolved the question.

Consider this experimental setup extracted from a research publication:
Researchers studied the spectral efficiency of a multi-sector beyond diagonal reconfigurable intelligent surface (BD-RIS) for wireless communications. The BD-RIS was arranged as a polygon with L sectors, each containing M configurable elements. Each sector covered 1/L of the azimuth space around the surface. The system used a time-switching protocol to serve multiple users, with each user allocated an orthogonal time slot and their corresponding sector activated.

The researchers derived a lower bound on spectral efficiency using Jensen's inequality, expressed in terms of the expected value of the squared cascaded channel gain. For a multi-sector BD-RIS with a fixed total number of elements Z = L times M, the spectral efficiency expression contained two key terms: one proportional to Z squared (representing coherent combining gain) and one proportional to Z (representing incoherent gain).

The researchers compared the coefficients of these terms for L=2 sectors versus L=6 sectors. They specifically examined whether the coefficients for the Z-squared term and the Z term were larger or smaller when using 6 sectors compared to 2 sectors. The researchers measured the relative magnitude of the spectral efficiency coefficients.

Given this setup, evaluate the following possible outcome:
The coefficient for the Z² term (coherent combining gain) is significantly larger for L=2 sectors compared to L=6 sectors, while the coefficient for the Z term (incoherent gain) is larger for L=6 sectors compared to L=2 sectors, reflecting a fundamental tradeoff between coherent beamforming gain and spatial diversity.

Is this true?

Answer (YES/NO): NO